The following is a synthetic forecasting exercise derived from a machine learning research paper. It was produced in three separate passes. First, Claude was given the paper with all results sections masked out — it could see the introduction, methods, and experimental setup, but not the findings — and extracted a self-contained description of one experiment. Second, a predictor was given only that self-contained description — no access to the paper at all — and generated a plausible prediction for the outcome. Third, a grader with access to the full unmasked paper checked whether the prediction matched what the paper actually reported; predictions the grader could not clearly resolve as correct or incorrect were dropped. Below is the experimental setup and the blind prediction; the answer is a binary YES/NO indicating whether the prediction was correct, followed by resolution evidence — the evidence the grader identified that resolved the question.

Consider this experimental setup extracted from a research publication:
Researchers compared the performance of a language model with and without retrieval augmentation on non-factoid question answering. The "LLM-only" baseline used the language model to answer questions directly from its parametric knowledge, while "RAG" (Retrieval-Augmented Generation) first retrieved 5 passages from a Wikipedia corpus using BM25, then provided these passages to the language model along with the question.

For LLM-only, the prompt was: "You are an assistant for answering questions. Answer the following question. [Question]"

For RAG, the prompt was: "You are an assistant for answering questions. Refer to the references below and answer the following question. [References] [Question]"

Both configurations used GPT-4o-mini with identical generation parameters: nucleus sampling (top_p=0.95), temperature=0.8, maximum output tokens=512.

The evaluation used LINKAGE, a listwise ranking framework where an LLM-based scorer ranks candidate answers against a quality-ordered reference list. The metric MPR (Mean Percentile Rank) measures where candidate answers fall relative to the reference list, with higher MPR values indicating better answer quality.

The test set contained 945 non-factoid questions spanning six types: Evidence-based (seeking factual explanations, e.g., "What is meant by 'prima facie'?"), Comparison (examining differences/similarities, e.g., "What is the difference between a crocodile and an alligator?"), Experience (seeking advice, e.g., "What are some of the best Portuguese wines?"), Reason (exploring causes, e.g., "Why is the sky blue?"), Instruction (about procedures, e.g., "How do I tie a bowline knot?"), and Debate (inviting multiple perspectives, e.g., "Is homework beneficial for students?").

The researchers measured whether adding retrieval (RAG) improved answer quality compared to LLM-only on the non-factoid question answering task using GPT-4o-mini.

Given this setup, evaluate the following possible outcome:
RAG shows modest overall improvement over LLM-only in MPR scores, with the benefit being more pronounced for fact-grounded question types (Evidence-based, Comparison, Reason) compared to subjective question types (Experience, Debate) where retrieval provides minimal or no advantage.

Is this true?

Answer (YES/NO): NO